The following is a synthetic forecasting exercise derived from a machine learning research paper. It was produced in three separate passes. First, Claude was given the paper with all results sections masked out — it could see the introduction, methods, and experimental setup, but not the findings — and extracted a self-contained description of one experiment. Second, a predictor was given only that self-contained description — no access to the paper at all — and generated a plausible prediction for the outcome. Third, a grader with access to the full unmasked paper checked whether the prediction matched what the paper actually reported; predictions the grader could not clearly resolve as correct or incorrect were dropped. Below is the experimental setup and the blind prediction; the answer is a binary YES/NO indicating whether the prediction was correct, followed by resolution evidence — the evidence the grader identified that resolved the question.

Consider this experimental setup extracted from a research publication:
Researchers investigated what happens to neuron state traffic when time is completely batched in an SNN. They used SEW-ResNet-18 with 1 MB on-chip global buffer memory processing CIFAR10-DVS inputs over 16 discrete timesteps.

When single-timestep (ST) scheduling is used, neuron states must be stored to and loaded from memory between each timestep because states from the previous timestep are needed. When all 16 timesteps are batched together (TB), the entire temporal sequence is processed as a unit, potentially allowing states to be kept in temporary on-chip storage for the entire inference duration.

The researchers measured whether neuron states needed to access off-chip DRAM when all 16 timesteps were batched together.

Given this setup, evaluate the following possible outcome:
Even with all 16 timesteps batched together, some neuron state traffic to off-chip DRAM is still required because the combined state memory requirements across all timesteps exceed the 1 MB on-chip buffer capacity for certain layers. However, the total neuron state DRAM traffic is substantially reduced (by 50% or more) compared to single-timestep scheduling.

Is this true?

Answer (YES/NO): NO